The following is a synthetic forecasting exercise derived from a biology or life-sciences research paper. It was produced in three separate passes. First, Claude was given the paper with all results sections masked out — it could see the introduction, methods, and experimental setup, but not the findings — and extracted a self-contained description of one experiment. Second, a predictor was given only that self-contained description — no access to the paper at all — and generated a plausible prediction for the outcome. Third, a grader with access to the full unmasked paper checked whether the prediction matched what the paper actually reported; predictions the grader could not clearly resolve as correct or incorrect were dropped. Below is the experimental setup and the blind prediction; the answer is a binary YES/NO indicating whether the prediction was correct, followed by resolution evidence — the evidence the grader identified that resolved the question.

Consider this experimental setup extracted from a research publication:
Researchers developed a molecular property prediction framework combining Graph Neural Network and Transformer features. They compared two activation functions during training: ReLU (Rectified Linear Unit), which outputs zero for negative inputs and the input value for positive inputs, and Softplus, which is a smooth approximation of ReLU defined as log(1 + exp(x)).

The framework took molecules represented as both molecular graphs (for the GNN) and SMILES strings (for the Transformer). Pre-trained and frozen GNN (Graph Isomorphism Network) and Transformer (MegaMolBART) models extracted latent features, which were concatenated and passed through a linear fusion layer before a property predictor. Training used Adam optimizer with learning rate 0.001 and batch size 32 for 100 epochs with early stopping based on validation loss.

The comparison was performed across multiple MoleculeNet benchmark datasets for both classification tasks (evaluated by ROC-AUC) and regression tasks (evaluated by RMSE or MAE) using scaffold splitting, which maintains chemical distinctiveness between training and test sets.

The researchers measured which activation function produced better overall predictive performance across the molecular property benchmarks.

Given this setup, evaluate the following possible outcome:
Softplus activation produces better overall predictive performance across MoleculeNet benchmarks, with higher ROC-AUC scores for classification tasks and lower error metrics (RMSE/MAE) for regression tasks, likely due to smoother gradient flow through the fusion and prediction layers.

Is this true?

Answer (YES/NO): YES